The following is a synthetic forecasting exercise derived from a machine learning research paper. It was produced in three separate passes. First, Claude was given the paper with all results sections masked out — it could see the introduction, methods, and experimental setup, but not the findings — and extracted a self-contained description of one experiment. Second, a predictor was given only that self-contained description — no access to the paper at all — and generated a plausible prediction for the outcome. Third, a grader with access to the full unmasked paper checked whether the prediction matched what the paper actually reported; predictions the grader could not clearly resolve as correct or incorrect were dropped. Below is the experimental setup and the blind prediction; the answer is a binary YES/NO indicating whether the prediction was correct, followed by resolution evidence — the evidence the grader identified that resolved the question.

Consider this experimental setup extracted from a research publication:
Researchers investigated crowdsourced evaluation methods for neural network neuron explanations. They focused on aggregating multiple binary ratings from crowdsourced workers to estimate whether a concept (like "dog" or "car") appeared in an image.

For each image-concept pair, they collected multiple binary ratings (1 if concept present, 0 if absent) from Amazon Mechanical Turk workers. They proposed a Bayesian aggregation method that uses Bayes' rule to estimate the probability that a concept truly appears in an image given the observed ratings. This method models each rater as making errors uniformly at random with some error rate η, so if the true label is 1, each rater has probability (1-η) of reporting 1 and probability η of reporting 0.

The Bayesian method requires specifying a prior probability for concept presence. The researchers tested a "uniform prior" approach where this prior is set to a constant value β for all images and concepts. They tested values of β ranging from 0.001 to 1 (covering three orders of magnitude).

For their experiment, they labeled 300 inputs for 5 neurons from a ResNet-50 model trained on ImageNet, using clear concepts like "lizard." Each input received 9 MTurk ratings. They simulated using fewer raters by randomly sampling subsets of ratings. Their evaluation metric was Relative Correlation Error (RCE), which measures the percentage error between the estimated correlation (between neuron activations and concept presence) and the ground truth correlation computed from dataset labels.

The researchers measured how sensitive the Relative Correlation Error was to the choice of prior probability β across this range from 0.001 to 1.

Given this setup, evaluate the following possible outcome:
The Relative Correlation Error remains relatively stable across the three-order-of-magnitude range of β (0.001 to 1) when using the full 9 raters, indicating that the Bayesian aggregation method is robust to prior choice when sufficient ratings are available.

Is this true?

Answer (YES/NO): NO